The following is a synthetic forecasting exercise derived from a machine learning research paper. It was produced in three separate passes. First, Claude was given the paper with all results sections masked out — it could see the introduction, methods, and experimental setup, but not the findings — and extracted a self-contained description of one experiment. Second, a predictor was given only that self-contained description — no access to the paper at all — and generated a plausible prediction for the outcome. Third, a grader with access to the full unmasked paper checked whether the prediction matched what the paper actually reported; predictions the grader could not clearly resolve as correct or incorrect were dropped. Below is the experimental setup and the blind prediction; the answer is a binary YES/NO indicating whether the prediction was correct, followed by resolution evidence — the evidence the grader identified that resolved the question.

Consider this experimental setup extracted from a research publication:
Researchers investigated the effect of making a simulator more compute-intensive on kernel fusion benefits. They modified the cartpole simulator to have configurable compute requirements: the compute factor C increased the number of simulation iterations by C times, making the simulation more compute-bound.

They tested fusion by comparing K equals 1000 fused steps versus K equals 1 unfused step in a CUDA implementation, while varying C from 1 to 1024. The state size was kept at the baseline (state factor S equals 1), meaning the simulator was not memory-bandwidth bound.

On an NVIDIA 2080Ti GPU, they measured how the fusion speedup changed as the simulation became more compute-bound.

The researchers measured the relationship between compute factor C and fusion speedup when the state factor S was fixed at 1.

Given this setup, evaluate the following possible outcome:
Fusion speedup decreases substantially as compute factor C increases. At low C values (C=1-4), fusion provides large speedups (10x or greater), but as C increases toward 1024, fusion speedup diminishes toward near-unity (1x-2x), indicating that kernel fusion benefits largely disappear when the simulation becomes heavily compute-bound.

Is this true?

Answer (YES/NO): YES